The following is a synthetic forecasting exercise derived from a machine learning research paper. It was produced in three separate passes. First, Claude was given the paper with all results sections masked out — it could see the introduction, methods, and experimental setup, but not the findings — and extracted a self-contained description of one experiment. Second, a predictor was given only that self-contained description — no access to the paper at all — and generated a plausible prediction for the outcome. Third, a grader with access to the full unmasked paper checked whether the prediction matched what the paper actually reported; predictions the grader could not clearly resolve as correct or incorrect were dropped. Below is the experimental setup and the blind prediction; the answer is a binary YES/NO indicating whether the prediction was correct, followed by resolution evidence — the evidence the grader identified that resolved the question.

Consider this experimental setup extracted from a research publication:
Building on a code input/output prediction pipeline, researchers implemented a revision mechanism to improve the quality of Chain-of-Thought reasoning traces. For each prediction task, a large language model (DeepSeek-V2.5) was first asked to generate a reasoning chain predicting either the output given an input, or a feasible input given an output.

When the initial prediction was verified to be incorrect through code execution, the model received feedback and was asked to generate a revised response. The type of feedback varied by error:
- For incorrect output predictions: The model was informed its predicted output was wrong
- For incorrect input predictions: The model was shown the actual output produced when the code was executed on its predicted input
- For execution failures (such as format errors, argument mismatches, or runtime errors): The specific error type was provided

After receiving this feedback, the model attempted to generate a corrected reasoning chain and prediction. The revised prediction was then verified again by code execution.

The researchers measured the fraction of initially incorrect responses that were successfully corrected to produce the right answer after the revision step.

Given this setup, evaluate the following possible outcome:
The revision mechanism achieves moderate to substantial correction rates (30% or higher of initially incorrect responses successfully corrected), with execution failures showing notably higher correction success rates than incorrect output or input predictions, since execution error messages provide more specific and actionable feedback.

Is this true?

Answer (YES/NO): NO